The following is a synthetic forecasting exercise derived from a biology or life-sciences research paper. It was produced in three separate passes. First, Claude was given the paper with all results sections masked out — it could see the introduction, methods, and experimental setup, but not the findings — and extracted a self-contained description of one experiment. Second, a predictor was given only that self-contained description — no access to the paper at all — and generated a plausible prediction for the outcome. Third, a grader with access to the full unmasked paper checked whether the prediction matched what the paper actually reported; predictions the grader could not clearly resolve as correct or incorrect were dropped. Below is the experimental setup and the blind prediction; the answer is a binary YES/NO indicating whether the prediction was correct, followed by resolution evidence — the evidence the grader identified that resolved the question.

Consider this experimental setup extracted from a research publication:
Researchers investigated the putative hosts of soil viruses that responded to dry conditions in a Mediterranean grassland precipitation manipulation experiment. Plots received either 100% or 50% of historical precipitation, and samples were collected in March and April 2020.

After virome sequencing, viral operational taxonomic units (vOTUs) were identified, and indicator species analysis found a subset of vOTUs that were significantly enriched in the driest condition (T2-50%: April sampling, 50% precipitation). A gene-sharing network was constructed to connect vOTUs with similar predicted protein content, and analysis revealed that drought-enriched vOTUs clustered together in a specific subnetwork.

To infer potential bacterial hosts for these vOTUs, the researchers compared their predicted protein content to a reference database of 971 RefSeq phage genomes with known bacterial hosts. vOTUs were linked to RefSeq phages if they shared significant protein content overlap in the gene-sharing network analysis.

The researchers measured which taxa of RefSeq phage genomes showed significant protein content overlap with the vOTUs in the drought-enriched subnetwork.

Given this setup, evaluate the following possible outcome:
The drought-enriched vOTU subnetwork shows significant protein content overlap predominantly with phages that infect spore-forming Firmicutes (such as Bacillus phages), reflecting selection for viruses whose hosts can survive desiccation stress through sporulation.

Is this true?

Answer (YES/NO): NO